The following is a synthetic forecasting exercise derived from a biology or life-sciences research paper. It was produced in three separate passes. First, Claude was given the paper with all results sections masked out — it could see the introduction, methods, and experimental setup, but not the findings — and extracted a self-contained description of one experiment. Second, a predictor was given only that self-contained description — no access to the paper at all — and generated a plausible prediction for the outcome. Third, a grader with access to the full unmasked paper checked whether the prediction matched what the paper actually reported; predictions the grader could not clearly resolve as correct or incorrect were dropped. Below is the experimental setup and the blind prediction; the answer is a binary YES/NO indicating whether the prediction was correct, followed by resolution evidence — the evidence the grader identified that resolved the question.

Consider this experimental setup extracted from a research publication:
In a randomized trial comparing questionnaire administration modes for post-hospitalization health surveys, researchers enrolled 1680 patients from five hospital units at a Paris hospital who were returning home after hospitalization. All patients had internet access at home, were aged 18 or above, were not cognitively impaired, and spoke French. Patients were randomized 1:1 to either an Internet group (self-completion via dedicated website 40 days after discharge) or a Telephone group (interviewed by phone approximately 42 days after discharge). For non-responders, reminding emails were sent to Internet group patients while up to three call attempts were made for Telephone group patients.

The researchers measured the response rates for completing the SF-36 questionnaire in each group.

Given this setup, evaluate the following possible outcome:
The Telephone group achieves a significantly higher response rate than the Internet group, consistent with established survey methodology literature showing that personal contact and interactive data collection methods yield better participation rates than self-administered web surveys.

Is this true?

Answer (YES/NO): YES